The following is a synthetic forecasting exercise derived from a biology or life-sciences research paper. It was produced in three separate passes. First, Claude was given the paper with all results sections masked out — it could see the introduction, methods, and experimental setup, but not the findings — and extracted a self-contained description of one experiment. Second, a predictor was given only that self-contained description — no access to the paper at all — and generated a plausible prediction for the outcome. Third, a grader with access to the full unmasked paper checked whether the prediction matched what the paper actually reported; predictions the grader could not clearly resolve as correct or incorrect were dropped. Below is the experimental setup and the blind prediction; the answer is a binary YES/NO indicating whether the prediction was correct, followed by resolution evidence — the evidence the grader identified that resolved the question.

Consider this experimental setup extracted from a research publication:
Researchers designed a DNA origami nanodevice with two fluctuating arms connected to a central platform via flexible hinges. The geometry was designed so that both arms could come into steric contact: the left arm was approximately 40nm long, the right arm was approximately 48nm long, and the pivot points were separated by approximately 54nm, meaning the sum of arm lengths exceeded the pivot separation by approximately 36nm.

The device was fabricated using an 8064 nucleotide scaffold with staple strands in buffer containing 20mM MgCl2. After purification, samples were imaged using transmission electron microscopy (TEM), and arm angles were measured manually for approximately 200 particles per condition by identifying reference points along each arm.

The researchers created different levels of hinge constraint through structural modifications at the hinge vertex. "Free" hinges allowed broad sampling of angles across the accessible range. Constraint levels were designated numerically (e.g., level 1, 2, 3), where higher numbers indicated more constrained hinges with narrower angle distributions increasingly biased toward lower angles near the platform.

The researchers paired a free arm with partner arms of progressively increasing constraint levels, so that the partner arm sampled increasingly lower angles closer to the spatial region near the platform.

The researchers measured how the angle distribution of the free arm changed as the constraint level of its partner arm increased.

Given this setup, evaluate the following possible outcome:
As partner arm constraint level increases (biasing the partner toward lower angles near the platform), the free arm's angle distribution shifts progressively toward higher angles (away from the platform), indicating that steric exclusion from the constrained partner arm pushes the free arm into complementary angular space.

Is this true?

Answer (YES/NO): YES